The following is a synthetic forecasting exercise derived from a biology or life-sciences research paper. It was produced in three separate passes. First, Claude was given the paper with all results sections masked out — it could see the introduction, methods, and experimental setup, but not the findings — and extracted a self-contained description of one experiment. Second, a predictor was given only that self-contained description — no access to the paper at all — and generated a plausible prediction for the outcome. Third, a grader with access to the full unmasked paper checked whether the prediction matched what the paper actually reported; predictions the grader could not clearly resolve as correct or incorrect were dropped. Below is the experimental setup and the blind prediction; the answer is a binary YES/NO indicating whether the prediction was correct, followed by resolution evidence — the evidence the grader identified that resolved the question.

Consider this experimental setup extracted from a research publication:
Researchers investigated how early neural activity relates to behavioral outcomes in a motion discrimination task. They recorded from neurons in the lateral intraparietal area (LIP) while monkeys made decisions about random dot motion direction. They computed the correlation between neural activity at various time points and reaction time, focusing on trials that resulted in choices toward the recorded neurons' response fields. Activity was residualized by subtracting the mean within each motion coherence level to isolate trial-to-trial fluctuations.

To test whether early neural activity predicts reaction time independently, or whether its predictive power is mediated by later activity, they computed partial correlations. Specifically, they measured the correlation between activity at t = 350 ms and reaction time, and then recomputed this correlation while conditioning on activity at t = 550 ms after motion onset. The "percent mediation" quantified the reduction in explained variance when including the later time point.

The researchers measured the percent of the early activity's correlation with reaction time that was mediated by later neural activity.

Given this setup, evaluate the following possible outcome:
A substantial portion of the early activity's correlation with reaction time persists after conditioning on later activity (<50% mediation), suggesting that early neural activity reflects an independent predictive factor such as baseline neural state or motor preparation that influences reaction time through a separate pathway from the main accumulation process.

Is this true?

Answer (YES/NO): NO